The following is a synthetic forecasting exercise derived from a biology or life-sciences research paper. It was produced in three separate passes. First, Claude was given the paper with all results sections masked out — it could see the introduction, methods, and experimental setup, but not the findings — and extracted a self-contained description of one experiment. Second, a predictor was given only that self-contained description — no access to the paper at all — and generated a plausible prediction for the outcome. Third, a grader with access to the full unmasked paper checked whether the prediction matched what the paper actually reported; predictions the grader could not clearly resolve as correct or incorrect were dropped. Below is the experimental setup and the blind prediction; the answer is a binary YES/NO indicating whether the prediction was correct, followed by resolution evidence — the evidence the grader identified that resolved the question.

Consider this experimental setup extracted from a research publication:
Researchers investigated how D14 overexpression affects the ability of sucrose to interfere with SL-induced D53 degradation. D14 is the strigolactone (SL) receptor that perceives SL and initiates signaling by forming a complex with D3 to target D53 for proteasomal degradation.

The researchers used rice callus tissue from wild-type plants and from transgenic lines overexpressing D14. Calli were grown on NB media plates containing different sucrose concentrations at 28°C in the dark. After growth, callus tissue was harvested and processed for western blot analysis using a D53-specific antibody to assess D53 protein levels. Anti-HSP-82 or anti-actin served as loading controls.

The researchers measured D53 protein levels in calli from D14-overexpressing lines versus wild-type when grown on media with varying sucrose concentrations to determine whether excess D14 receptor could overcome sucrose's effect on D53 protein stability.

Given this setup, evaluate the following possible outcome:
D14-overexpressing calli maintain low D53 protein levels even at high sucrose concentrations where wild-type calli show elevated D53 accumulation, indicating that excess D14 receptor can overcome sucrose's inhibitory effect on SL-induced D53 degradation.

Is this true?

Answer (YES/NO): NO